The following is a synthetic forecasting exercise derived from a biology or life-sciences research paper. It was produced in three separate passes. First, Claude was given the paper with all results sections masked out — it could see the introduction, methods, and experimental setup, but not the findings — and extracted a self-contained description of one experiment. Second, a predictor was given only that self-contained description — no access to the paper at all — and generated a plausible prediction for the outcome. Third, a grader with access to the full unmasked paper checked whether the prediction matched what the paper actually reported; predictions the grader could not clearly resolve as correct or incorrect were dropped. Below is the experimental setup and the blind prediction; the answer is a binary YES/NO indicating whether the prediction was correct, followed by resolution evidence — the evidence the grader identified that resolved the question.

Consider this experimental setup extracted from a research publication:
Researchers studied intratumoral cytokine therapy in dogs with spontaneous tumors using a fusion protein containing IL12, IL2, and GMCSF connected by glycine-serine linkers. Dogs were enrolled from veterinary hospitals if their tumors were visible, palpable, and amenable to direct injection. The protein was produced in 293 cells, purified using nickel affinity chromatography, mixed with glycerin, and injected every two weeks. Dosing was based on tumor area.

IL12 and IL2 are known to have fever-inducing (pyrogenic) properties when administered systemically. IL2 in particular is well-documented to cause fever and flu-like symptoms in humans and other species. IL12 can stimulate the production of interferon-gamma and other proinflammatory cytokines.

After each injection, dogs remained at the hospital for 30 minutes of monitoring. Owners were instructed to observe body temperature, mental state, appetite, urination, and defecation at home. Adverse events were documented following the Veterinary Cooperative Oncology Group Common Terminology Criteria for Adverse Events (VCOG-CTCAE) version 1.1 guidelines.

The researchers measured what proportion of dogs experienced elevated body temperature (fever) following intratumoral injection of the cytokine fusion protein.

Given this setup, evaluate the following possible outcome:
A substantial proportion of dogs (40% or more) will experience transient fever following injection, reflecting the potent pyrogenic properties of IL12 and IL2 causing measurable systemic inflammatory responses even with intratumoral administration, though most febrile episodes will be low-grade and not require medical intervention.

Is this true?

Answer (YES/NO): YES